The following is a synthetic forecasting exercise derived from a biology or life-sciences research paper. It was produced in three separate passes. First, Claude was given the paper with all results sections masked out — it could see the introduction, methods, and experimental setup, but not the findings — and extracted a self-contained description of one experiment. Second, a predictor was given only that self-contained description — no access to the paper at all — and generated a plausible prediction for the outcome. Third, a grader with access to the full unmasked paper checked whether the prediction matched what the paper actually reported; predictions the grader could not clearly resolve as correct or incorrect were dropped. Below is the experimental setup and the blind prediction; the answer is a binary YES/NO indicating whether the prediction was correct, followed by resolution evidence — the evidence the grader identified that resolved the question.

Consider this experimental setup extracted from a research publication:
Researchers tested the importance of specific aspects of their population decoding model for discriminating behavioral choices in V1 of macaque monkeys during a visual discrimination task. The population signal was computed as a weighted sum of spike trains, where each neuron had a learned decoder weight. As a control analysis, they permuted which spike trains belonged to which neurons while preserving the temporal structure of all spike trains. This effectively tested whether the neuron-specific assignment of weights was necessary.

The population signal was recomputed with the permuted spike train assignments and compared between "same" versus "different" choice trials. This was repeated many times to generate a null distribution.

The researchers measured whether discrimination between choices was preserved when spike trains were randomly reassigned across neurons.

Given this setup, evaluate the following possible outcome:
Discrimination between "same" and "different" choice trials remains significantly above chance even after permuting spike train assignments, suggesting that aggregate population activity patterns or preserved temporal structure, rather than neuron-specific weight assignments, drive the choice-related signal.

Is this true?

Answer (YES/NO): YES